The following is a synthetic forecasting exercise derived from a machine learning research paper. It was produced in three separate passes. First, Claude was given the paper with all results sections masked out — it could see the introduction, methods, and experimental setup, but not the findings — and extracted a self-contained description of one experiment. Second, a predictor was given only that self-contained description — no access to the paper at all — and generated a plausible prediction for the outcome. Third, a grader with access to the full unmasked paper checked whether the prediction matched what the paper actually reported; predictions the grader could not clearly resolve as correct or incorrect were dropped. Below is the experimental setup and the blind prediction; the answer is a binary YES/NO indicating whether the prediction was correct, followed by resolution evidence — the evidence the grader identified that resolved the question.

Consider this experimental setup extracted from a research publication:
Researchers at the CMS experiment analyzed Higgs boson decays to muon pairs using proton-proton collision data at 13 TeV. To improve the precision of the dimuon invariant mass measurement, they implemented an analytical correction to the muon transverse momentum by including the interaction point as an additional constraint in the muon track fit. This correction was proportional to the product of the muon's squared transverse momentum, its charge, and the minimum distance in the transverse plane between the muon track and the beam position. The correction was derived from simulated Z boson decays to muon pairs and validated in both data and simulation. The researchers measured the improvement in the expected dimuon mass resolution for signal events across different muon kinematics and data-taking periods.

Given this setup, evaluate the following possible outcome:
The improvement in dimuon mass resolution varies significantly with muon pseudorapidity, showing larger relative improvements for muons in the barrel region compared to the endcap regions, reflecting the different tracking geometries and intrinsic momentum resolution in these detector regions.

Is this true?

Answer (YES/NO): NO